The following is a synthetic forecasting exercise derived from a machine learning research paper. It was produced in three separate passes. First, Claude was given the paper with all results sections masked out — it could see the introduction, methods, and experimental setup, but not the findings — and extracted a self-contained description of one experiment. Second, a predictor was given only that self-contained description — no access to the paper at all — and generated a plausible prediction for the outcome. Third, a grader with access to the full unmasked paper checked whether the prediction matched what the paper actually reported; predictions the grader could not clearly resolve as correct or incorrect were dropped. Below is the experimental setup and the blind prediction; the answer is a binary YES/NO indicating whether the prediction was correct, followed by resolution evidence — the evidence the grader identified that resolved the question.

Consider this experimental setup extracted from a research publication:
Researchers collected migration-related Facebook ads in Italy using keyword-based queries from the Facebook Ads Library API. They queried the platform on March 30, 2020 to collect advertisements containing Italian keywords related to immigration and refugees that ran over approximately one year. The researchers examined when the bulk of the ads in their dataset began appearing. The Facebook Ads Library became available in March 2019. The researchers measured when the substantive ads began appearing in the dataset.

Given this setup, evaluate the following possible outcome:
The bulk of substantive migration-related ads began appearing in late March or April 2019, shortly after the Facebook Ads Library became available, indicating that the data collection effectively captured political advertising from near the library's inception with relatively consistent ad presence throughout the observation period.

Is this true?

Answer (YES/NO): NO